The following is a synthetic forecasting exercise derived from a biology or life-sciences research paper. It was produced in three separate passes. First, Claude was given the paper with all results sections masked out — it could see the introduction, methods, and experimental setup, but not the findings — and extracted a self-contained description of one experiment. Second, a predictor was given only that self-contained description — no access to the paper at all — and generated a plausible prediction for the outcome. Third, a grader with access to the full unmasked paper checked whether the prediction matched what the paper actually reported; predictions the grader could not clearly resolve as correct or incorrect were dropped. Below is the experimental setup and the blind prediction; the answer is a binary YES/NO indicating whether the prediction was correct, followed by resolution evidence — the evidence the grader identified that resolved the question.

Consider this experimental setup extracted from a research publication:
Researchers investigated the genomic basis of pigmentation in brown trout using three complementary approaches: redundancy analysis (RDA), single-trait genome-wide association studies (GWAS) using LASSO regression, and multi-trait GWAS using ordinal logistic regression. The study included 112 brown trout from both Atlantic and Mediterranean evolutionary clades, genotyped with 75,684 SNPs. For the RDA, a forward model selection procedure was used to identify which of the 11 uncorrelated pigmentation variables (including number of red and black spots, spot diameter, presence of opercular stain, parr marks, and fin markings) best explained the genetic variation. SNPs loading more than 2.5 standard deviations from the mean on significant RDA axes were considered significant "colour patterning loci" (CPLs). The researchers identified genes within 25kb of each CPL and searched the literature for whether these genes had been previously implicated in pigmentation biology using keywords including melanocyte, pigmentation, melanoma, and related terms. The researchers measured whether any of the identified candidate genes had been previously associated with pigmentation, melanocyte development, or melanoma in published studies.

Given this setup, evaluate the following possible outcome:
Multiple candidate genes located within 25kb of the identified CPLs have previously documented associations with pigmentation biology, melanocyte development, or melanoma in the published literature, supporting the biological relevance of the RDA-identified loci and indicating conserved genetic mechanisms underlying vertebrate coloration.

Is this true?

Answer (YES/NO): YES